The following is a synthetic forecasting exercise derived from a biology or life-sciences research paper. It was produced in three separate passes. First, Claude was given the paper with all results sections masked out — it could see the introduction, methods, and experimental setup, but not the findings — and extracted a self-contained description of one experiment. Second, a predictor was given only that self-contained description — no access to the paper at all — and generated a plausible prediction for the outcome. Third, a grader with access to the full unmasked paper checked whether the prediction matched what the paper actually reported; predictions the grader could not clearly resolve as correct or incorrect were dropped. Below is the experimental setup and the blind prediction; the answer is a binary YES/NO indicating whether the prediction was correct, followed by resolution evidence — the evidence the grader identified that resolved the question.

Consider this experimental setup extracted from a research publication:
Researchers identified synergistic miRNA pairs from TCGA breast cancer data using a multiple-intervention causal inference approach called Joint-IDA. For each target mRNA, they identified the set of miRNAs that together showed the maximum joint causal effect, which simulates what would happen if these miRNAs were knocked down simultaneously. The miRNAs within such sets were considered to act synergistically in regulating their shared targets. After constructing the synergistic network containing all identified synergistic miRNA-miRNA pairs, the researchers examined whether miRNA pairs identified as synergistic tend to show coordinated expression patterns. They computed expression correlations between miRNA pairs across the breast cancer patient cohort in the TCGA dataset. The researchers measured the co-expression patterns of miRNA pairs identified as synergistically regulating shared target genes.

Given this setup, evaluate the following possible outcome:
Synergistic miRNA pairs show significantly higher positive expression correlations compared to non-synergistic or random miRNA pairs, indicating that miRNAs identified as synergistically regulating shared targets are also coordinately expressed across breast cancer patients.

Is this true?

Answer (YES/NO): NO